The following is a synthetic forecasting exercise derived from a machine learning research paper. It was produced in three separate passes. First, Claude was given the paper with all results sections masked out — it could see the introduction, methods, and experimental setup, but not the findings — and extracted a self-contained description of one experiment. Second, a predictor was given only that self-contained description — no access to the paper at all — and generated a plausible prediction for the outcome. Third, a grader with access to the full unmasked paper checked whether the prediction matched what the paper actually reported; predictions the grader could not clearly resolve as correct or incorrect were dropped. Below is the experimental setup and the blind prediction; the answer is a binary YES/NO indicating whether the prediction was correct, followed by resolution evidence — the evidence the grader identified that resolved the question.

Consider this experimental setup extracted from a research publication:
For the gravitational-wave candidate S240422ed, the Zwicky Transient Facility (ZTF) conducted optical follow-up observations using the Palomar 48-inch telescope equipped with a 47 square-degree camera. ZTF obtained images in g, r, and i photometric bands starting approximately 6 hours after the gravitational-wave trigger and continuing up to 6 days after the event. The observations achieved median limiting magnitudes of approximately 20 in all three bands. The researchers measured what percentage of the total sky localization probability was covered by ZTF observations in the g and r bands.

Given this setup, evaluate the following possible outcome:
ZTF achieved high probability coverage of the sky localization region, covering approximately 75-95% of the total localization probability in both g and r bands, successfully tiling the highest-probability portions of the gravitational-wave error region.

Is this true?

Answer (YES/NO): YES